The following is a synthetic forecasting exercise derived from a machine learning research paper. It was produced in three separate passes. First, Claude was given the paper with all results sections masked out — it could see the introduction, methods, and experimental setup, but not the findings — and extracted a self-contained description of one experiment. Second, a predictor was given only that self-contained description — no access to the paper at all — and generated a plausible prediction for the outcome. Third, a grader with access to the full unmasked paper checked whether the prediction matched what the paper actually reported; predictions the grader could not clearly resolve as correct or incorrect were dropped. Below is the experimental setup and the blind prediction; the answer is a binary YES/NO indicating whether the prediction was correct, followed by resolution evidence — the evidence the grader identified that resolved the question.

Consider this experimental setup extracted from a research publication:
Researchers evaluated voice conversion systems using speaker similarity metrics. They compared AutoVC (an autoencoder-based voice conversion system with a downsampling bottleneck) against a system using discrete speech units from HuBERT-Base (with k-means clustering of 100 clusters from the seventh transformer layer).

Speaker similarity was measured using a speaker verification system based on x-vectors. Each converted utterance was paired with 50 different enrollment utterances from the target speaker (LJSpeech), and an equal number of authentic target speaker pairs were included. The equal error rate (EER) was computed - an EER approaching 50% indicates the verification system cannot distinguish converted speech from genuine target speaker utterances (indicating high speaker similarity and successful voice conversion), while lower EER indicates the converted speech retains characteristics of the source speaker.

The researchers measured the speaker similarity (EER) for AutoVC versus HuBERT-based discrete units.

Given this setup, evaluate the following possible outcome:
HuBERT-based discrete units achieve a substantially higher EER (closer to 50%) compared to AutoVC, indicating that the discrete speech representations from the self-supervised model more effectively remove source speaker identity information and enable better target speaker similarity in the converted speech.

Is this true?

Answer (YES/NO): YES